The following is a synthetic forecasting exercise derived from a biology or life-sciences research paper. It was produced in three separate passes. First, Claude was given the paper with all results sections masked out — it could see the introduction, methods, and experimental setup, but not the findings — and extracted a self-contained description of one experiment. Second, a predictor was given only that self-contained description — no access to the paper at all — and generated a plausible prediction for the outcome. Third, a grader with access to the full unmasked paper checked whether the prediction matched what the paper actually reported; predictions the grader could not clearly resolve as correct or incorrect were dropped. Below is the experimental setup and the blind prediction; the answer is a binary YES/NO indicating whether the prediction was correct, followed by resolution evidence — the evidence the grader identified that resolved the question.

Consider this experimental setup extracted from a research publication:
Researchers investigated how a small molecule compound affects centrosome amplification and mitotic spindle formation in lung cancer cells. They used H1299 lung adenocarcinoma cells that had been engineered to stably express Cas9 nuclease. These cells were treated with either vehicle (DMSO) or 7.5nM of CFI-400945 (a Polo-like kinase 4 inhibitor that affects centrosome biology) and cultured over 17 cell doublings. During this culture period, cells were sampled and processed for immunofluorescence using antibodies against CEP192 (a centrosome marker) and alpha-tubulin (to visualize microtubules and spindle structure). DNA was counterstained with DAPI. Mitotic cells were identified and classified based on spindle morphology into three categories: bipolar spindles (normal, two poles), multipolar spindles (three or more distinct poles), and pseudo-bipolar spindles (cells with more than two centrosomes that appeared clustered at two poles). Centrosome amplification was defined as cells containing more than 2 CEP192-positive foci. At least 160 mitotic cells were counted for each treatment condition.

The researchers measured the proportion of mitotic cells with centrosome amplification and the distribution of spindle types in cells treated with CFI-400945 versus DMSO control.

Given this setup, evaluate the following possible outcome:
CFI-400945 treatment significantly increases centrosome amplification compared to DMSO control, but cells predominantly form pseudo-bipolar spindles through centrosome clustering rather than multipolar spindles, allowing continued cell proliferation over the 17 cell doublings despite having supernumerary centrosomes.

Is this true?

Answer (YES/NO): NO